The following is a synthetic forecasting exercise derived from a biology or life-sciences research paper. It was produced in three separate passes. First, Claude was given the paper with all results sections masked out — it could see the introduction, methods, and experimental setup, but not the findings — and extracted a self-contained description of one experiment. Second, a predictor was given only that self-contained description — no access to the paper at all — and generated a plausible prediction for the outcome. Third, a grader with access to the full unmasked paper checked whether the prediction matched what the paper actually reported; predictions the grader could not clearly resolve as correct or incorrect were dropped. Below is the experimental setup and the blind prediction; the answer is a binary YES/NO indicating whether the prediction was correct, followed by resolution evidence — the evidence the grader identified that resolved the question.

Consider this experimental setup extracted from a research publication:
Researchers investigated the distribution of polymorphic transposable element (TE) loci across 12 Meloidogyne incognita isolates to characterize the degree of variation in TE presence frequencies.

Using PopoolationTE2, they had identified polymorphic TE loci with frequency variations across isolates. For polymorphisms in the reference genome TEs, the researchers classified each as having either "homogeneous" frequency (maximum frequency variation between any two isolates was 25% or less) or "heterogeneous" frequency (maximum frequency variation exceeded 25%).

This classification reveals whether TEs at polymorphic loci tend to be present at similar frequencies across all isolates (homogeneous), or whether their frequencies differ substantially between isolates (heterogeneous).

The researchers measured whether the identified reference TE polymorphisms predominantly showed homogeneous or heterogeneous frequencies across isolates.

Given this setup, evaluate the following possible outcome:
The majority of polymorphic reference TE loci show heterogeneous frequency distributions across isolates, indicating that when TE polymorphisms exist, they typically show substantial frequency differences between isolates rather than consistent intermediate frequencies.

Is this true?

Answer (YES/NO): NO